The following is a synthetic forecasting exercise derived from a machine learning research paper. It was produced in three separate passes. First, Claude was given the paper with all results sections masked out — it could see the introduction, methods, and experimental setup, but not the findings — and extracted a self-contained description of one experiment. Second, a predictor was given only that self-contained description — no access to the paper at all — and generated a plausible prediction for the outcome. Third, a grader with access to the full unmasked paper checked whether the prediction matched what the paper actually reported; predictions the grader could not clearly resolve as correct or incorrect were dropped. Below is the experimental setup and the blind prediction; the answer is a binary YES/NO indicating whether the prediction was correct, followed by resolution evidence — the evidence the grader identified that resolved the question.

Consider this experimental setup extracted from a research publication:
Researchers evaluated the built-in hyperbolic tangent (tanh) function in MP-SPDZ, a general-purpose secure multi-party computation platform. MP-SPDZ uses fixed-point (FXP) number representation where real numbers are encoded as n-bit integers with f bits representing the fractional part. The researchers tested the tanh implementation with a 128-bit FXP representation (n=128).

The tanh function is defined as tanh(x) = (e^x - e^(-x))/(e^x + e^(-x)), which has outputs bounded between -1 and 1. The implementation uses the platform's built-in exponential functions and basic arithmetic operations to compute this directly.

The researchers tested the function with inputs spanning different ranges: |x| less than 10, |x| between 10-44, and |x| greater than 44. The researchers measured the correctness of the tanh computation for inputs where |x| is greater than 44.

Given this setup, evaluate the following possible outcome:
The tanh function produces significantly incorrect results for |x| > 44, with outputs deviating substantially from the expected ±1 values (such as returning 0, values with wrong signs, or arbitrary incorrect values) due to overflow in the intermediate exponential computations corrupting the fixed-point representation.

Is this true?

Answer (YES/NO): YES